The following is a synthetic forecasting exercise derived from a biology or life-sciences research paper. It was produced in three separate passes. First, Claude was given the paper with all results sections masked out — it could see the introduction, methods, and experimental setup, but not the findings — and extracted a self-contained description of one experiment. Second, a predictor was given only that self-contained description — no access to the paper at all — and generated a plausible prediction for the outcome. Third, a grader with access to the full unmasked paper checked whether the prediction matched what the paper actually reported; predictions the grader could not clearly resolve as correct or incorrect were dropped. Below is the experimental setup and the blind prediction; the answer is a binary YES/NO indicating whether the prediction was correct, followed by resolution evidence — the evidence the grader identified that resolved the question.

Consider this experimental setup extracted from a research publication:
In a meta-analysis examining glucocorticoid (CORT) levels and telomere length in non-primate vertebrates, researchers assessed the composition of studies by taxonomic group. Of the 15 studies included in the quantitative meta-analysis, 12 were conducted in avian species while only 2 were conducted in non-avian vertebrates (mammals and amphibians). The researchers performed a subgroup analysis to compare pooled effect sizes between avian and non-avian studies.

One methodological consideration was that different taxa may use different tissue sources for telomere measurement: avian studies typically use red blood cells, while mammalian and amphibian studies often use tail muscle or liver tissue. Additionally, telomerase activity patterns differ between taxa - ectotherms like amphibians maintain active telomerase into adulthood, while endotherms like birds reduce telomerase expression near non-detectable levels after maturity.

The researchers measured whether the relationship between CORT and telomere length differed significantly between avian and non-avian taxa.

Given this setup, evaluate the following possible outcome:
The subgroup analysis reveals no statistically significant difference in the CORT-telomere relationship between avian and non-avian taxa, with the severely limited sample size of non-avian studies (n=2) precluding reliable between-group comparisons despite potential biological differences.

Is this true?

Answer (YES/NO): YES